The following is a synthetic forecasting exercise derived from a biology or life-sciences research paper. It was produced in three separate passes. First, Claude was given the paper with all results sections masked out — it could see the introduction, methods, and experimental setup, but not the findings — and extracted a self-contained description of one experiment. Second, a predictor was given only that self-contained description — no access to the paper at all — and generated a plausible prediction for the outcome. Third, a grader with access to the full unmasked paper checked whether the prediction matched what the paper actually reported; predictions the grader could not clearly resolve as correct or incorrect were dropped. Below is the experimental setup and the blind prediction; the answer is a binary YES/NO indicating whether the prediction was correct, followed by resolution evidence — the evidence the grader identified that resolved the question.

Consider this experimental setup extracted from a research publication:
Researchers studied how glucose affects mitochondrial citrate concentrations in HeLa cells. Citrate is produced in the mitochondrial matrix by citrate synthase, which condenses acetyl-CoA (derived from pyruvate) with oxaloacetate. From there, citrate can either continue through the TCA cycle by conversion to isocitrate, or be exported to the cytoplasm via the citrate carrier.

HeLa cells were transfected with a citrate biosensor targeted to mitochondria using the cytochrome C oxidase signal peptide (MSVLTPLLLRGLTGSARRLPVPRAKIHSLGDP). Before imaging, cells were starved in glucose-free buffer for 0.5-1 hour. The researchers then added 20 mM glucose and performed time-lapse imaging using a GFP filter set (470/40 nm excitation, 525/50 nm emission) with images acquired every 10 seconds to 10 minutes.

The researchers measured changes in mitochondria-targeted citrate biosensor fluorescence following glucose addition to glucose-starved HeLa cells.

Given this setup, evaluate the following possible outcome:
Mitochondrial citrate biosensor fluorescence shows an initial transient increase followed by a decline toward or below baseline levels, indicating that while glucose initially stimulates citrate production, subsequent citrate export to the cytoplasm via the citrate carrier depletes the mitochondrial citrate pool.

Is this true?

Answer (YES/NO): NO